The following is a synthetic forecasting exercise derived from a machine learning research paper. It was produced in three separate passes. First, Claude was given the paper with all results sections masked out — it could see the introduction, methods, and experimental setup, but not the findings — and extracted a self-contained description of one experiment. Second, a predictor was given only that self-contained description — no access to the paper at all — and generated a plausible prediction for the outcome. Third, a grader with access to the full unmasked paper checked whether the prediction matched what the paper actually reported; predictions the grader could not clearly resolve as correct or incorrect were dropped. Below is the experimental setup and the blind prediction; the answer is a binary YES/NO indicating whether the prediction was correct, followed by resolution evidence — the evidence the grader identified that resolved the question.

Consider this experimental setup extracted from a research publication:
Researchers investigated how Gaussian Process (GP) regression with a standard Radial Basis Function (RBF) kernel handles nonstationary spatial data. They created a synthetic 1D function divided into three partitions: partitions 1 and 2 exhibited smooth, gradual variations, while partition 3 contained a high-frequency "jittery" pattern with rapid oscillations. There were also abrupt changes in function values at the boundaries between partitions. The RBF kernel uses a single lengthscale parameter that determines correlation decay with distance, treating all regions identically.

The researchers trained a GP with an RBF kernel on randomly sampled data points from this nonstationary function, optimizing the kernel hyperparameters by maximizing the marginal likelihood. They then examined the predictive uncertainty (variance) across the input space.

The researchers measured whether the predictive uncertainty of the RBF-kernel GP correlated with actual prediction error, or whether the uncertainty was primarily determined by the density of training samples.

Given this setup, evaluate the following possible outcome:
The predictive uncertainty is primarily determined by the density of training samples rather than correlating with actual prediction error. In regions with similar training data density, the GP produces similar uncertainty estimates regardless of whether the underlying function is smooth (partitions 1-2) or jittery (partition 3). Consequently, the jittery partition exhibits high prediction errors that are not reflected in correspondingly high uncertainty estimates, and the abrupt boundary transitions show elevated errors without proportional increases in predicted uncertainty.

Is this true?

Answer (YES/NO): YES